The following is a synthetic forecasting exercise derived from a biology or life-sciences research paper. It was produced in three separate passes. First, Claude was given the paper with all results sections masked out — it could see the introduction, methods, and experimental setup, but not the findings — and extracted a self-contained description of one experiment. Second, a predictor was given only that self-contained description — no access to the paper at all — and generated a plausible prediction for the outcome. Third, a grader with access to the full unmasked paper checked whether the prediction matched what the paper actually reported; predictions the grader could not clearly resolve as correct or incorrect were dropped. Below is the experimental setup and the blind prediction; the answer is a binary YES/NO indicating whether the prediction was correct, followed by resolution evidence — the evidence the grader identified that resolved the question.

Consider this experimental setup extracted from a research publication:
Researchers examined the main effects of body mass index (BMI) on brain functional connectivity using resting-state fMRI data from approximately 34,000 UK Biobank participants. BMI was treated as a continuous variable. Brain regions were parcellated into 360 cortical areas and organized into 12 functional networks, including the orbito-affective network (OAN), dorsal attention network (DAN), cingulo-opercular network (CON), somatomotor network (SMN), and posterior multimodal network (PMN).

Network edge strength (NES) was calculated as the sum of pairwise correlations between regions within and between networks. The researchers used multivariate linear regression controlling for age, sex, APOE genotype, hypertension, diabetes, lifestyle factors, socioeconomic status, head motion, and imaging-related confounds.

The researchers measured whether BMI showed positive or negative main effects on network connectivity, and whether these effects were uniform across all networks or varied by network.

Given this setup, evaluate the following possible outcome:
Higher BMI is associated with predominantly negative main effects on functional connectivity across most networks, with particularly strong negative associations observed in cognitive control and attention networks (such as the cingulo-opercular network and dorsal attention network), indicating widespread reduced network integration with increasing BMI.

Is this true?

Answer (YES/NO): NO